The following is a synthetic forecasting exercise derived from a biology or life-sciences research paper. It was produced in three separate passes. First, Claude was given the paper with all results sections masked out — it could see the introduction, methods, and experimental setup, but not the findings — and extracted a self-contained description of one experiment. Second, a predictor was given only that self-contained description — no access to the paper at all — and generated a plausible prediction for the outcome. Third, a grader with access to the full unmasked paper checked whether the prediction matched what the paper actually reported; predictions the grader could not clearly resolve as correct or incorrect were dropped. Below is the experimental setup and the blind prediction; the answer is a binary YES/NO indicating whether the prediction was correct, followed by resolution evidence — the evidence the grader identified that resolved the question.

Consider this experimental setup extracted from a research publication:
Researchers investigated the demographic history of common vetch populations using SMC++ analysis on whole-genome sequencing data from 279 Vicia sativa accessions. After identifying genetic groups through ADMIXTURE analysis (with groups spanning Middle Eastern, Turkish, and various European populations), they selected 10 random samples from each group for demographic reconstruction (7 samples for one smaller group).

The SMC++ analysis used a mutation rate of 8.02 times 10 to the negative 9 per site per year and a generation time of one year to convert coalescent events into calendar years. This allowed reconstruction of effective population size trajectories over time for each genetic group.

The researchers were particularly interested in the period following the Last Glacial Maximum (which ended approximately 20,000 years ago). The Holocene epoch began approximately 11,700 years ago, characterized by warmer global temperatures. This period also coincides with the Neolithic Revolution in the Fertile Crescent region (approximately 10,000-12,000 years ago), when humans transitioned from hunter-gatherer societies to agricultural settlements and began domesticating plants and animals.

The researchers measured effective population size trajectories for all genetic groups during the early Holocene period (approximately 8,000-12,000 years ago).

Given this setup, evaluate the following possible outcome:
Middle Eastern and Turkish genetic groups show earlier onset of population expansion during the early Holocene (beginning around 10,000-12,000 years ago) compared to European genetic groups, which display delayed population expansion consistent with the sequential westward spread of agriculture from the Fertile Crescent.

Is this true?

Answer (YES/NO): NO